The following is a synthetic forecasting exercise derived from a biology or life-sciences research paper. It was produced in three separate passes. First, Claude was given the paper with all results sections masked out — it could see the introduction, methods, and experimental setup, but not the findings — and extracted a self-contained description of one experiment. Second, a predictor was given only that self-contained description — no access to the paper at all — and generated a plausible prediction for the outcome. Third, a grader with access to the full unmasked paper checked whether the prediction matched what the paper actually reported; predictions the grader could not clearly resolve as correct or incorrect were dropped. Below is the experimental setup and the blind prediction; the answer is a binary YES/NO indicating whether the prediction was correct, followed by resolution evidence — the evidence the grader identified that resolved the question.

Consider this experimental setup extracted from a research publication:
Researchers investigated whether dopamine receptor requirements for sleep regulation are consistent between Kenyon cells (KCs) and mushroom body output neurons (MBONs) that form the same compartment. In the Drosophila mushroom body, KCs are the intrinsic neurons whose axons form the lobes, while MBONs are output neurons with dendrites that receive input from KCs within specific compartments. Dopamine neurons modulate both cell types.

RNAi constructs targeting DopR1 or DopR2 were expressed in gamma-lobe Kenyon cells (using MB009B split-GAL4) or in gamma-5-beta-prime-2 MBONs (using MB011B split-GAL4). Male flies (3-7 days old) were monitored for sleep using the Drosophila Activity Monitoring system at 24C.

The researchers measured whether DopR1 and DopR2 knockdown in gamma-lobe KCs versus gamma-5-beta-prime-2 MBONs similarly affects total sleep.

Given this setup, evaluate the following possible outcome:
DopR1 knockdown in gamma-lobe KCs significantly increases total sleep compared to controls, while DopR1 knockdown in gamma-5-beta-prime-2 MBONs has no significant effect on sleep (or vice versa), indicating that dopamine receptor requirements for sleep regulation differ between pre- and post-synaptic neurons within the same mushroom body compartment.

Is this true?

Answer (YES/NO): NO